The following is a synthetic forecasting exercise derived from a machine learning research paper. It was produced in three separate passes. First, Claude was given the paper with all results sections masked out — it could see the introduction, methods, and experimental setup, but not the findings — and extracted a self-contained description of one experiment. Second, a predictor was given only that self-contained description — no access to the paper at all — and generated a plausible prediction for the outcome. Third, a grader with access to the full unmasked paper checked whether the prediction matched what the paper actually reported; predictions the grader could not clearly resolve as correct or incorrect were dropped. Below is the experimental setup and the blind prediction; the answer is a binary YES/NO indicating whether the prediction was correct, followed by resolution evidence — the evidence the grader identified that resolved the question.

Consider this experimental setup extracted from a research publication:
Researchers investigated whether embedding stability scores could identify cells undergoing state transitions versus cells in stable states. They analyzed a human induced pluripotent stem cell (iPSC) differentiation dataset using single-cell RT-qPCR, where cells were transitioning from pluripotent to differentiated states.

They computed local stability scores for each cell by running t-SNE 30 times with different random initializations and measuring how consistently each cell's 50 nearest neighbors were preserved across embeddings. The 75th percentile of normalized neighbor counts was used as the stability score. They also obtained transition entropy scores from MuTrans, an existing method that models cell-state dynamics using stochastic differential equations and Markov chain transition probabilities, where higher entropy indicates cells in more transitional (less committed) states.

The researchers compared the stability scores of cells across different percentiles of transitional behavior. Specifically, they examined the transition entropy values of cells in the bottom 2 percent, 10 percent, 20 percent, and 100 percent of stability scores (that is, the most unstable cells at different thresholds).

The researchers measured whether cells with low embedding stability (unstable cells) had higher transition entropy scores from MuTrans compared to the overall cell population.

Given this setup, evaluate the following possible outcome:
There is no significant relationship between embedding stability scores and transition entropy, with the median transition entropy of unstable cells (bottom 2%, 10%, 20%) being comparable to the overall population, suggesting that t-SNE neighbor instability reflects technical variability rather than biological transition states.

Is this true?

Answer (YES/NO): NO